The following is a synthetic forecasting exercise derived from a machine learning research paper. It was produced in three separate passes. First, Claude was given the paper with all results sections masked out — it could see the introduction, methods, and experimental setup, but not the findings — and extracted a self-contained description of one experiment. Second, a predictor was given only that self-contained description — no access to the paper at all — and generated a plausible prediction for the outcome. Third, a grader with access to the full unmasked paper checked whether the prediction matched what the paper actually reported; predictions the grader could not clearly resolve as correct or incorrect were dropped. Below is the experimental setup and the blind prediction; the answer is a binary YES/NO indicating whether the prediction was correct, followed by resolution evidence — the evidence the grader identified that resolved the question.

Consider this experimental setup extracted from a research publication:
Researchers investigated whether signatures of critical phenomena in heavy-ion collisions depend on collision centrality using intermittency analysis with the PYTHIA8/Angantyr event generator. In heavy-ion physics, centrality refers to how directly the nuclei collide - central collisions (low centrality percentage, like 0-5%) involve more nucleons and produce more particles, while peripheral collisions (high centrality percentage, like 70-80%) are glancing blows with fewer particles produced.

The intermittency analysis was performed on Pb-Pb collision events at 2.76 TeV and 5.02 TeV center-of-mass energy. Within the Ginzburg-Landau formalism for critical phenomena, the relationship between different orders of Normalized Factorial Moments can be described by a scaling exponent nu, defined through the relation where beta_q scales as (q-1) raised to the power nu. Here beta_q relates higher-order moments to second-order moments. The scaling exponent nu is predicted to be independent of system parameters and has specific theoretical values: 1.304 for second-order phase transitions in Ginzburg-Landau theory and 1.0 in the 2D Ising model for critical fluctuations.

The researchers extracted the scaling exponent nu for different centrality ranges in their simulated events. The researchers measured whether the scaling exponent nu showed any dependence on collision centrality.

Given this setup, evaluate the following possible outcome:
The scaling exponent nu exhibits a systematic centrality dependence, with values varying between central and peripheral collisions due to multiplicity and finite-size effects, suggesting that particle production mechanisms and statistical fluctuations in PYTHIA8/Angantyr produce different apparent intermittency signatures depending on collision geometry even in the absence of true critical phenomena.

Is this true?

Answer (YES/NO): NO